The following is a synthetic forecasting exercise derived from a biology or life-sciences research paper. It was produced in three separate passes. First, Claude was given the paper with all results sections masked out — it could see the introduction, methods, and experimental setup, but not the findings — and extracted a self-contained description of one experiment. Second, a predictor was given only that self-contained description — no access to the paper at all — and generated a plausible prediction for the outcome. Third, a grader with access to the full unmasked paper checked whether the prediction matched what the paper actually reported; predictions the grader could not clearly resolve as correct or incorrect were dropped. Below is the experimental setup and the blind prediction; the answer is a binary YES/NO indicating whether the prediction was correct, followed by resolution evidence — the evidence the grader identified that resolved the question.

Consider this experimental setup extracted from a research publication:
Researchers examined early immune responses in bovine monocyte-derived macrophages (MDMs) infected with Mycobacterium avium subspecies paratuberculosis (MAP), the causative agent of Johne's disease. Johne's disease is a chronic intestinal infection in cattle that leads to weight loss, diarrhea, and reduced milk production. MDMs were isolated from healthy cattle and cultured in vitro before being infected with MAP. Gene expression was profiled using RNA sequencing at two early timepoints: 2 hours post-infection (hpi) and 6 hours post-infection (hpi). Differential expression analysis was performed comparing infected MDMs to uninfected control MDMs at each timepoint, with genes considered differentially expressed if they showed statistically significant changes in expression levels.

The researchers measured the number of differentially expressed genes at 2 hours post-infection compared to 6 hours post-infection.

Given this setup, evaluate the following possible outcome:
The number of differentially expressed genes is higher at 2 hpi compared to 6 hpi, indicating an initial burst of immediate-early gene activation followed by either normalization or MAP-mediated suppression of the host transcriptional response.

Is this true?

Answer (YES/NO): NO